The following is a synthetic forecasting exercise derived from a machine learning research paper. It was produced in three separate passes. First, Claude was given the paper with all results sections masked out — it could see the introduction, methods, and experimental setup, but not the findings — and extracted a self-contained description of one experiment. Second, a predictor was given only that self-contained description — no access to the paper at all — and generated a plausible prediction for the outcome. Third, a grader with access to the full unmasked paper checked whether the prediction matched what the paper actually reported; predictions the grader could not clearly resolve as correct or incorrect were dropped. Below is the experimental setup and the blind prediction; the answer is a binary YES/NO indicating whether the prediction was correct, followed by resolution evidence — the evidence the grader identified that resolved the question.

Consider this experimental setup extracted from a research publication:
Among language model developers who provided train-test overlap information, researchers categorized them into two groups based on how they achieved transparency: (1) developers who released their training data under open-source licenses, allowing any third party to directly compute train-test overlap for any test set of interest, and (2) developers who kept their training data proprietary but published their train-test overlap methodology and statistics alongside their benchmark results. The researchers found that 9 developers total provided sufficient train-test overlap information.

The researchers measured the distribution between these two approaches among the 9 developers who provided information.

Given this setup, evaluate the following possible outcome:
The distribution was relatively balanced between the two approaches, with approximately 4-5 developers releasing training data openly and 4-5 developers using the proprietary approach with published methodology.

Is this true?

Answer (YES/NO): YES